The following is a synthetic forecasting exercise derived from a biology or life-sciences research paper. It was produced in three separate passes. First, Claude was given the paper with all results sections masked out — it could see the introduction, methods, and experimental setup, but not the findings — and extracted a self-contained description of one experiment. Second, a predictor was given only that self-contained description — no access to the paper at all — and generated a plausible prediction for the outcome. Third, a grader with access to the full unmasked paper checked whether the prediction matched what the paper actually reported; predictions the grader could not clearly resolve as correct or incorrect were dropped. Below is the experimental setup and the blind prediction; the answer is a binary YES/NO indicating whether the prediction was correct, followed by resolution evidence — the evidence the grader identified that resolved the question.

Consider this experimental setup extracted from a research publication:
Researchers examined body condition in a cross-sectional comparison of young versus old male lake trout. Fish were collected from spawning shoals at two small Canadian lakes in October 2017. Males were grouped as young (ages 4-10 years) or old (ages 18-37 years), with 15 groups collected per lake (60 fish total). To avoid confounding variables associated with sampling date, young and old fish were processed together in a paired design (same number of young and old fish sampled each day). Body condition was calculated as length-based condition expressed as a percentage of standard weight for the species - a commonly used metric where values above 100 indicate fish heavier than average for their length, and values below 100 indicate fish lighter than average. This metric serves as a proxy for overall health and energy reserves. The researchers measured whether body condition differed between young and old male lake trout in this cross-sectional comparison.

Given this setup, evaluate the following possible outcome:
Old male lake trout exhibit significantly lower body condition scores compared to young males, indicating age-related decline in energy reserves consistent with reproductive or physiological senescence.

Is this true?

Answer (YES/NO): NO